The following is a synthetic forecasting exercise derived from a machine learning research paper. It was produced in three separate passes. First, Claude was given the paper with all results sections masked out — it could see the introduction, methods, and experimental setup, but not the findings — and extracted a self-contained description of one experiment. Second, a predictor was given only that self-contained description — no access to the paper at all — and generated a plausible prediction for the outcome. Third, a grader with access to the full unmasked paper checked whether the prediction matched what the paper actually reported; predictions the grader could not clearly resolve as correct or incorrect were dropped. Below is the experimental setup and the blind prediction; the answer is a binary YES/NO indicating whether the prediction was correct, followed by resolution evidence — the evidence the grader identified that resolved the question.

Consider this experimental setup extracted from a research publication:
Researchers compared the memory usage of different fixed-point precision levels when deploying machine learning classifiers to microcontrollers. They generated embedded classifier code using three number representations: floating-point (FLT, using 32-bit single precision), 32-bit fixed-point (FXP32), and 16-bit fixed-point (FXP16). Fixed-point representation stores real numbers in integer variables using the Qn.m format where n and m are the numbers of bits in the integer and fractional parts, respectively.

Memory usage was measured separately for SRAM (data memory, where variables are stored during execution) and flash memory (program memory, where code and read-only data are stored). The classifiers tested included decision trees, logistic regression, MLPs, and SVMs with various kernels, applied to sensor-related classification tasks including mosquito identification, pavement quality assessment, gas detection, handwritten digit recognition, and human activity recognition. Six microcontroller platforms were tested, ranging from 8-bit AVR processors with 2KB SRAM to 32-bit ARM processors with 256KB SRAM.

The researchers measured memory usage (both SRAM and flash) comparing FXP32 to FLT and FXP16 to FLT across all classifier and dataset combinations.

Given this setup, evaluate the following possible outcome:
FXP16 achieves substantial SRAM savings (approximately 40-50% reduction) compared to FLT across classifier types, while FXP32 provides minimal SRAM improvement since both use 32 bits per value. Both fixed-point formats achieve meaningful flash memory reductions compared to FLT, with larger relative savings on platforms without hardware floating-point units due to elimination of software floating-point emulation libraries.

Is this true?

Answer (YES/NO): NO